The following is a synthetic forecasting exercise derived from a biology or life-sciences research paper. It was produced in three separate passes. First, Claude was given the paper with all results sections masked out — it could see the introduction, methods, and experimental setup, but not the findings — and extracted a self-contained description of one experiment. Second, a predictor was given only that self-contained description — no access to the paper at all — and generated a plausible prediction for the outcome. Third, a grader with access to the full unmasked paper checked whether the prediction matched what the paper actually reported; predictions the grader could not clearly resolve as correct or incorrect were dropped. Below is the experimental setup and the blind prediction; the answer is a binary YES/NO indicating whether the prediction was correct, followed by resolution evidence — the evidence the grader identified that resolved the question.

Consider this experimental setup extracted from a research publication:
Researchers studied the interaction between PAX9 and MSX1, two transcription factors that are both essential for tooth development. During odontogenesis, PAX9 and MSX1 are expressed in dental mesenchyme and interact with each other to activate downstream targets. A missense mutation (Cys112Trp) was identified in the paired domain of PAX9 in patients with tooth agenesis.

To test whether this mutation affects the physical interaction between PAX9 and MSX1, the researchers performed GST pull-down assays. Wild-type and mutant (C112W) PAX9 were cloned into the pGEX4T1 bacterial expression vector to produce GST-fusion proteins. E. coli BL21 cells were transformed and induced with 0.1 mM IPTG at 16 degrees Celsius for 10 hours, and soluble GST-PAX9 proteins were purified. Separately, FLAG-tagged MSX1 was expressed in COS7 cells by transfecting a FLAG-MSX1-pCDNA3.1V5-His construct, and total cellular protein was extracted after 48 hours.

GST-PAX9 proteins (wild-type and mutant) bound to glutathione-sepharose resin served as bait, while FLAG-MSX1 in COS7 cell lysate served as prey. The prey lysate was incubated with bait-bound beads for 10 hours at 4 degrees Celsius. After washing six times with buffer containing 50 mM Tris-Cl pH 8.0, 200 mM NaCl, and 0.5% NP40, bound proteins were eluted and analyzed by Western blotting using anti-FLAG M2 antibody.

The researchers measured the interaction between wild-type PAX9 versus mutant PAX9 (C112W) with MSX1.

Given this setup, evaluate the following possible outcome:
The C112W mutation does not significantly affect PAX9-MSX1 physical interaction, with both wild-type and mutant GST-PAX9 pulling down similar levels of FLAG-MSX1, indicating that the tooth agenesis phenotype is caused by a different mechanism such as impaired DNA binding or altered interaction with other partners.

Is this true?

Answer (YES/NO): NO